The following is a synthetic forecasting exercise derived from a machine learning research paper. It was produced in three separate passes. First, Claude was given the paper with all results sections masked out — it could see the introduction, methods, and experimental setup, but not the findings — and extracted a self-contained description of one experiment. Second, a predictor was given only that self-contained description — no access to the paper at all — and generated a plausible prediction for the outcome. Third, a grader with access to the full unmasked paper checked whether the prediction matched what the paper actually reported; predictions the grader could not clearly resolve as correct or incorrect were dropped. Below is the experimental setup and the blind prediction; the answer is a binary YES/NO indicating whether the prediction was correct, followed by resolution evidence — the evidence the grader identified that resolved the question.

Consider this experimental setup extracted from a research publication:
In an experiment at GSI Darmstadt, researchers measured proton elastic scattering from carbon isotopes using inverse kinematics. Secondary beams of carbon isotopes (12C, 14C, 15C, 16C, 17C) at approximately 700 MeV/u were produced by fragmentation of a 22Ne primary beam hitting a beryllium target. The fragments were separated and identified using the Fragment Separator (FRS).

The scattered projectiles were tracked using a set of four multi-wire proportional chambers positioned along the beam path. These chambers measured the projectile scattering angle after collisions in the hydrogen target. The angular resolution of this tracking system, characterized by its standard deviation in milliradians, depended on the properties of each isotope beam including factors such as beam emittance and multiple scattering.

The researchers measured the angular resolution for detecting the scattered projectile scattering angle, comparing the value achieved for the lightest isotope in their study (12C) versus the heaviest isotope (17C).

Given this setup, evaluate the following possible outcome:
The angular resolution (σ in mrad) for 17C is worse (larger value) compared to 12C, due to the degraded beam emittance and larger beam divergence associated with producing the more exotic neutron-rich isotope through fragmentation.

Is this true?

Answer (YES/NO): NO